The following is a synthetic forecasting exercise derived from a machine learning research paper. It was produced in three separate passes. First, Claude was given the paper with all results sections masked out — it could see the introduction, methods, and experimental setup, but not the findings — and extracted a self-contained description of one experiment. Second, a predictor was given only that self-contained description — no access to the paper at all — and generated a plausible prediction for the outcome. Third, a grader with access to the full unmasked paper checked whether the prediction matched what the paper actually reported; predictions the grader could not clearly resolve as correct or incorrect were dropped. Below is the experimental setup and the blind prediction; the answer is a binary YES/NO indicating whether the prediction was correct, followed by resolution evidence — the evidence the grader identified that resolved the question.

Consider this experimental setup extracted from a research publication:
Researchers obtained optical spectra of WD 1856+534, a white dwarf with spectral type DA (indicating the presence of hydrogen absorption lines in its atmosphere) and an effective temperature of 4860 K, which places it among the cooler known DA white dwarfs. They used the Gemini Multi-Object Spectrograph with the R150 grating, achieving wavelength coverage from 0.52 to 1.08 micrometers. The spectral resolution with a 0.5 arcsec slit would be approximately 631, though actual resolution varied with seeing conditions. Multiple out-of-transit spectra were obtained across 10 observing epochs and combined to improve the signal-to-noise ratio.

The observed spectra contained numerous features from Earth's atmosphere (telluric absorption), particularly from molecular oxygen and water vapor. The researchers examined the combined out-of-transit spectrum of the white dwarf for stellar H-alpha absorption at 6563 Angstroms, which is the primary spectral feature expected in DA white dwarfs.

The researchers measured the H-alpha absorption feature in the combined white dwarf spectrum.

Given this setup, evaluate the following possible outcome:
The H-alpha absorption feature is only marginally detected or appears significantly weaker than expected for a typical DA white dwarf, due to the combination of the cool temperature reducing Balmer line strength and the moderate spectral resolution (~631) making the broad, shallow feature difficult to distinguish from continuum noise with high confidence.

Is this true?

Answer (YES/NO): NO